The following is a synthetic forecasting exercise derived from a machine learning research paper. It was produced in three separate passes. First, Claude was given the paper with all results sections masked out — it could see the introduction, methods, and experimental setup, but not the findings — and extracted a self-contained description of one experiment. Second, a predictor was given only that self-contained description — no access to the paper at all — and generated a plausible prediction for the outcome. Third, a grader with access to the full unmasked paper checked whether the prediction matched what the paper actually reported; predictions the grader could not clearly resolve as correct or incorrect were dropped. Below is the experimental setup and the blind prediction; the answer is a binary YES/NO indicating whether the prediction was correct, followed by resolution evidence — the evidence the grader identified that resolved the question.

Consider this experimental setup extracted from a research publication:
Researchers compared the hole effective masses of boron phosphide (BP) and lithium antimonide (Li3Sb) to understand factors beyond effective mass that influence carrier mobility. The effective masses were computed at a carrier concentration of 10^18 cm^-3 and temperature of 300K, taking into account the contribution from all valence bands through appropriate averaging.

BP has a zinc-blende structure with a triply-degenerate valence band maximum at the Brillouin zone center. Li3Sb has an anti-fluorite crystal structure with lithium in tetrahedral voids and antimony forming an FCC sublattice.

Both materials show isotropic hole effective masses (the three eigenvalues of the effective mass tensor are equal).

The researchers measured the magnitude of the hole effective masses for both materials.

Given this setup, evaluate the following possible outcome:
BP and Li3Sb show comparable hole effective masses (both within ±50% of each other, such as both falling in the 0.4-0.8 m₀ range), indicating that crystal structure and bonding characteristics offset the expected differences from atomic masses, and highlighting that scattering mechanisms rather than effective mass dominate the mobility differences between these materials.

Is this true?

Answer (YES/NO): NO